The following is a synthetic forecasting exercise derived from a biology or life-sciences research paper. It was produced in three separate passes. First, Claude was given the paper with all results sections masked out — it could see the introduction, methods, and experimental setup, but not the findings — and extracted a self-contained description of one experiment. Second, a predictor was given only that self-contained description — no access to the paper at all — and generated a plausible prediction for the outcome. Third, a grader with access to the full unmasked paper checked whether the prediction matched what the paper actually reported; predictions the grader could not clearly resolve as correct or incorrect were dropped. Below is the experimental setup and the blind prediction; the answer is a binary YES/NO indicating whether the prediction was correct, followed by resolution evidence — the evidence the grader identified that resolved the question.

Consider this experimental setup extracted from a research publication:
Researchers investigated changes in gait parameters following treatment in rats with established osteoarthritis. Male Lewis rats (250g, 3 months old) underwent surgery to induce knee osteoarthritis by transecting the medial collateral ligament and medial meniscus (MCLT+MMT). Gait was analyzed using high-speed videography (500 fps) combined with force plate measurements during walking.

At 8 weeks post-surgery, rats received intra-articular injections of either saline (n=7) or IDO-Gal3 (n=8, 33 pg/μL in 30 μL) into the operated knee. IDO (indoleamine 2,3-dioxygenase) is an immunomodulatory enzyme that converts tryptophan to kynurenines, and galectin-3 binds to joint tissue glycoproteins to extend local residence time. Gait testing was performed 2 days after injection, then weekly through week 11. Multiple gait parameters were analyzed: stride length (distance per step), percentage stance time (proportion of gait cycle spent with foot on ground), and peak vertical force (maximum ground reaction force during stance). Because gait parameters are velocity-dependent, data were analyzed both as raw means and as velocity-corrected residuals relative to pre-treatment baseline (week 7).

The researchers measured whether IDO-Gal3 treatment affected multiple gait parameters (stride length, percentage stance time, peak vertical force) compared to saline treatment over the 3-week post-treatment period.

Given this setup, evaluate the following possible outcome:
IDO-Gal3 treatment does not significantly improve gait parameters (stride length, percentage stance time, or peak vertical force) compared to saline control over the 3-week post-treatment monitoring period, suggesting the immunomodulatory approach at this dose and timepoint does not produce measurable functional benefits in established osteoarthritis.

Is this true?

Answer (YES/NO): NO